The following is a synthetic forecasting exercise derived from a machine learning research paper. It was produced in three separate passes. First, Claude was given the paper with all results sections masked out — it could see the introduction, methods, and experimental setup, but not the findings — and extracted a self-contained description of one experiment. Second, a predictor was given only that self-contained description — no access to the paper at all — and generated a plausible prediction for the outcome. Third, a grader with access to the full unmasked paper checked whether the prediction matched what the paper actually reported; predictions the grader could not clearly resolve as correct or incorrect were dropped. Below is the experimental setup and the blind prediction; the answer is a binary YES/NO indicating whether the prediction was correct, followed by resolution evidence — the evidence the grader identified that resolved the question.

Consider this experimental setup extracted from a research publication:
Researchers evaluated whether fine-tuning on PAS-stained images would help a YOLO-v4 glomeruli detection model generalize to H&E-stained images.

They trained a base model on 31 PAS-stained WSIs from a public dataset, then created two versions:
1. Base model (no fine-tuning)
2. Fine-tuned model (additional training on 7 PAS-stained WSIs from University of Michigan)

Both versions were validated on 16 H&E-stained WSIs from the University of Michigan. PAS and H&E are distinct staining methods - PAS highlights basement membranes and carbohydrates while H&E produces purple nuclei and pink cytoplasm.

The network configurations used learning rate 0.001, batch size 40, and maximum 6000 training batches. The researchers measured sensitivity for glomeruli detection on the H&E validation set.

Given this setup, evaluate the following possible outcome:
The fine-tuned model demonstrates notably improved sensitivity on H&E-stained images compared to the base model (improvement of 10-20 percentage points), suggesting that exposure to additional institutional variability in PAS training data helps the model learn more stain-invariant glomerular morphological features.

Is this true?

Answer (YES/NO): YES